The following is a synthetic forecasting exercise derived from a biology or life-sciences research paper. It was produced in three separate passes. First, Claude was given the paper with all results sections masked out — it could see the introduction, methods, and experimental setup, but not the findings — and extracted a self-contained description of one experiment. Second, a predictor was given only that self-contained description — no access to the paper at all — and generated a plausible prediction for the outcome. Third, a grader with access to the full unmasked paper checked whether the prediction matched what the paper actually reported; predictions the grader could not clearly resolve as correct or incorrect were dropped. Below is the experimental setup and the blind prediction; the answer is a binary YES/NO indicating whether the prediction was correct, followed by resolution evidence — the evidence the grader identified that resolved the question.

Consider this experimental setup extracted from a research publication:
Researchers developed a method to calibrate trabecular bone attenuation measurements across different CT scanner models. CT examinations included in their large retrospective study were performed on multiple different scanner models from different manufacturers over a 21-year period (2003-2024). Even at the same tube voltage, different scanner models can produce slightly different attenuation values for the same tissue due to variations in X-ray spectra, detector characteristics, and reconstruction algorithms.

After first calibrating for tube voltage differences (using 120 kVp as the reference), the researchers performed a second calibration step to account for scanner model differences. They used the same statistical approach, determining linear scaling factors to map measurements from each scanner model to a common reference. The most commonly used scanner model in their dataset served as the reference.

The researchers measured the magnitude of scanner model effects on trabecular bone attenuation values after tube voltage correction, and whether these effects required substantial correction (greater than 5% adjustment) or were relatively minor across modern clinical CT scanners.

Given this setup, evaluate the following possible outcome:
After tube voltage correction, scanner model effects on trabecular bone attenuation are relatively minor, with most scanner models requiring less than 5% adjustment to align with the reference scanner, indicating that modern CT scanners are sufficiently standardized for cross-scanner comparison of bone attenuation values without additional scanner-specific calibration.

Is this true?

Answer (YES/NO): YES